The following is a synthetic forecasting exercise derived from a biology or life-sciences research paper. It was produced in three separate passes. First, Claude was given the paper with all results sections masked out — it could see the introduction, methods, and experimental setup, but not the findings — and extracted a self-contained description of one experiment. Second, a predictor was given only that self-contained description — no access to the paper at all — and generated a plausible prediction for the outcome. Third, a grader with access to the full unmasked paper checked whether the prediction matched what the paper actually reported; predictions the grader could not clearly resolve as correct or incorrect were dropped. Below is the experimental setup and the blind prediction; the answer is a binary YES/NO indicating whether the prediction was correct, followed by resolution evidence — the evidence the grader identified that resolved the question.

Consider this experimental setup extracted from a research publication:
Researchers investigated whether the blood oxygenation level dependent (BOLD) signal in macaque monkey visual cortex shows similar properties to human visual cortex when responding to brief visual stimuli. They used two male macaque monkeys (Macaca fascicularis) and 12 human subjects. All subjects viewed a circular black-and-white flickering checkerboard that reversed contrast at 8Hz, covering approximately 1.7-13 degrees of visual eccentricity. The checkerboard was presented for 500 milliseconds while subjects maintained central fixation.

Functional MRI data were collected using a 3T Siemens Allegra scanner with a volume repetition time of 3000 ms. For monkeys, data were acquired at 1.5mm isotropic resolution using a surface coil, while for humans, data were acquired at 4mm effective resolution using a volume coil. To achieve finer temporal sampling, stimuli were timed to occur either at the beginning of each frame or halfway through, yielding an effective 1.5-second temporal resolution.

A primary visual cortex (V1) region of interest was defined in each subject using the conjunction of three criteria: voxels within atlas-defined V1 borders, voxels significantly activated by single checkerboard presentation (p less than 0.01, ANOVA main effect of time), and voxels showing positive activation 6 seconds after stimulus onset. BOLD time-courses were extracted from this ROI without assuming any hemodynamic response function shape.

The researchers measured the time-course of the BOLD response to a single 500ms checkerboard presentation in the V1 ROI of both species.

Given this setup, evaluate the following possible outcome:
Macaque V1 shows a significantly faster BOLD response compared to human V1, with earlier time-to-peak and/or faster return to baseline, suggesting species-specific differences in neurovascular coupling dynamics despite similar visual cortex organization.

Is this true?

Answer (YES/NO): NO